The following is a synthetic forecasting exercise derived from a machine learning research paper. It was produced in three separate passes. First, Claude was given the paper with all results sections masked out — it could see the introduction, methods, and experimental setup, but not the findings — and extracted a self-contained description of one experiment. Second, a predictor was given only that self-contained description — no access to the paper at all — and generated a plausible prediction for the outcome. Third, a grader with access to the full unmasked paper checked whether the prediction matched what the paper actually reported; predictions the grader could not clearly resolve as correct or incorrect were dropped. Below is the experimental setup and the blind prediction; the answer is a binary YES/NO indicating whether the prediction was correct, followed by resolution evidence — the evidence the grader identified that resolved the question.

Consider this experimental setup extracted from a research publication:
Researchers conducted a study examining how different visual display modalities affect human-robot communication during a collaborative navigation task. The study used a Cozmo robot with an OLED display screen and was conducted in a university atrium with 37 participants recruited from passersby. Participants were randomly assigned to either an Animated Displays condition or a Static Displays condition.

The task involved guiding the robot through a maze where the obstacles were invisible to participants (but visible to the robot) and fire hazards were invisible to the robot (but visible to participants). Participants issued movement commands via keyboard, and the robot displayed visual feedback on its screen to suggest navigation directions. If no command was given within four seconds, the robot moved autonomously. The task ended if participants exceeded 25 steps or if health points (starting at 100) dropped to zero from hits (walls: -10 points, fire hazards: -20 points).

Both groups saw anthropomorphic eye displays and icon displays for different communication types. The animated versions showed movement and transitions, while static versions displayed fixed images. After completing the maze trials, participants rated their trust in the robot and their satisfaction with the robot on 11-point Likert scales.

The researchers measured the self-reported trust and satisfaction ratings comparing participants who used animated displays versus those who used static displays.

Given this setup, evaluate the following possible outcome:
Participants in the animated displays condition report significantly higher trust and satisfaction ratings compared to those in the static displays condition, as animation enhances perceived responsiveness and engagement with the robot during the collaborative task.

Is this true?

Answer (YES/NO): YES